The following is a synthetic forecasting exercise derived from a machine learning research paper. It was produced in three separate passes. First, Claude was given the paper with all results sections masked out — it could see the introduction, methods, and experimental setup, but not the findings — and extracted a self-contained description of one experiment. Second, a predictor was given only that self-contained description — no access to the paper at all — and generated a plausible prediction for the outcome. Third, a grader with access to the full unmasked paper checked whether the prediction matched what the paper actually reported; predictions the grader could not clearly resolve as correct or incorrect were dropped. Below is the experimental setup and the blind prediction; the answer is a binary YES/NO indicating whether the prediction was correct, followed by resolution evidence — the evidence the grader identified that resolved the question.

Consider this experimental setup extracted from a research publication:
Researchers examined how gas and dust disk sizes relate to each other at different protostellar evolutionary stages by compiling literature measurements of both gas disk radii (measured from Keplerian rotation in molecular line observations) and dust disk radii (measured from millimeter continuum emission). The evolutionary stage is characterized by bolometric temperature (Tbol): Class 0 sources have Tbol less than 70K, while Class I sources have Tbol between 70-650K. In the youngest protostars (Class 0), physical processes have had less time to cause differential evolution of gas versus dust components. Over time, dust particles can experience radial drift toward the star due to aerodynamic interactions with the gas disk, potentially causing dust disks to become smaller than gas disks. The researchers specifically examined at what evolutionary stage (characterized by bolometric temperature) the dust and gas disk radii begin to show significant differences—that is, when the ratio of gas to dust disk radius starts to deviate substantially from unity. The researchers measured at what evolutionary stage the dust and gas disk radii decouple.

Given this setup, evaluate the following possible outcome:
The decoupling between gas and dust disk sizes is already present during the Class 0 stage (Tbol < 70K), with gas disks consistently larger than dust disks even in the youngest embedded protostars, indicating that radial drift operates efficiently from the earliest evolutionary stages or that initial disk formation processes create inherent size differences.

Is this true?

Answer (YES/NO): NO